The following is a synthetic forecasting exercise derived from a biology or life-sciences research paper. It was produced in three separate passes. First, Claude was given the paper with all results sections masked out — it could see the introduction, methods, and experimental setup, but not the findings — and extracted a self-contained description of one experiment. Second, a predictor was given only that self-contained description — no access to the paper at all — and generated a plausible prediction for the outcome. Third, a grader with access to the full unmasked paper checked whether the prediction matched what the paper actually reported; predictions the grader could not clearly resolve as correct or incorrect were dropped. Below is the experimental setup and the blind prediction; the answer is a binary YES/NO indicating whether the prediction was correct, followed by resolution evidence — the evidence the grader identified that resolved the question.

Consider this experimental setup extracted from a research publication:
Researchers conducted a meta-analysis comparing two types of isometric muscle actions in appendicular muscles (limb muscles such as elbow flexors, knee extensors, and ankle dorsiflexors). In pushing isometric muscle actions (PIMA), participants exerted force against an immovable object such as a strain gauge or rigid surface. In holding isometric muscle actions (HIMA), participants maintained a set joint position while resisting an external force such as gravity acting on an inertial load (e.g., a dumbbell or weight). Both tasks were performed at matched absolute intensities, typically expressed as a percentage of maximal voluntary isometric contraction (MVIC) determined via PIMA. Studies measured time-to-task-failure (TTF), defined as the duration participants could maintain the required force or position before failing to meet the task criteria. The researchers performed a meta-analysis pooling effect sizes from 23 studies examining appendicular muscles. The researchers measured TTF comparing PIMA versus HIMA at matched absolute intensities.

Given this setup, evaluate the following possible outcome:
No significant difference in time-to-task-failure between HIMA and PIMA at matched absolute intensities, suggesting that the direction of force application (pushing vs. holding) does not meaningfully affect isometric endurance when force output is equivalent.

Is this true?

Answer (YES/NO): NO